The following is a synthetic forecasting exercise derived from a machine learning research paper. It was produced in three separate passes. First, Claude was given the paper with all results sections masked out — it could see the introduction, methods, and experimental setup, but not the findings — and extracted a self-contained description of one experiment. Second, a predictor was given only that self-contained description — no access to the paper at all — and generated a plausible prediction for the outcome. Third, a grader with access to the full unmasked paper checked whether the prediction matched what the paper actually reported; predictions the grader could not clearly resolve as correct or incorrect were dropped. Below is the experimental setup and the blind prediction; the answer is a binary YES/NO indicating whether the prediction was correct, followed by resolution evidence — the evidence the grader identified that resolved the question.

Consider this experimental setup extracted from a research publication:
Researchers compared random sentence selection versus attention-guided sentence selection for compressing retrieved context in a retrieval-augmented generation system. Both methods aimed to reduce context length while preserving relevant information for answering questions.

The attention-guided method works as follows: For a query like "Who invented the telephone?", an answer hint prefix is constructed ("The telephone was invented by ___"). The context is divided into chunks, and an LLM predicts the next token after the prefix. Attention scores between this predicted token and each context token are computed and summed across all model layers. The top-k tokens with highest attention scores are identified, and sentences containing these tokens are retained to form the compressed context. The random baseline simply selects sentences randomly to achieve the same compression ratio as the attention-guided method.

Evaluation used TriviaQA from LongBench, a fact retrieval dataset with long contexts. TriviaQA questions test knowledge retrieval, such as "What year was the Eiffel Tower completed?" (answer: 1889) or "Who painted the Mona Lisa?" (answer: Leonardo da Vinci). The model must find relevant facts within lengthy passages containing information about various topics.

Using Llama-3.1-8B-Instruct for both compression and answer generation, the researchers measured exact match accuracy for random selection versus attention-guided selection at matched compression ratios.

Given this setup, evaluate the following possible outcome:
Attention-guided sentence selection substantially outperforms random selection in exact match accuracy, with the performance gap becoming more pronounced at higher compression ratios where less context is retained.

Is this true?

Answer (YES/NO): NO